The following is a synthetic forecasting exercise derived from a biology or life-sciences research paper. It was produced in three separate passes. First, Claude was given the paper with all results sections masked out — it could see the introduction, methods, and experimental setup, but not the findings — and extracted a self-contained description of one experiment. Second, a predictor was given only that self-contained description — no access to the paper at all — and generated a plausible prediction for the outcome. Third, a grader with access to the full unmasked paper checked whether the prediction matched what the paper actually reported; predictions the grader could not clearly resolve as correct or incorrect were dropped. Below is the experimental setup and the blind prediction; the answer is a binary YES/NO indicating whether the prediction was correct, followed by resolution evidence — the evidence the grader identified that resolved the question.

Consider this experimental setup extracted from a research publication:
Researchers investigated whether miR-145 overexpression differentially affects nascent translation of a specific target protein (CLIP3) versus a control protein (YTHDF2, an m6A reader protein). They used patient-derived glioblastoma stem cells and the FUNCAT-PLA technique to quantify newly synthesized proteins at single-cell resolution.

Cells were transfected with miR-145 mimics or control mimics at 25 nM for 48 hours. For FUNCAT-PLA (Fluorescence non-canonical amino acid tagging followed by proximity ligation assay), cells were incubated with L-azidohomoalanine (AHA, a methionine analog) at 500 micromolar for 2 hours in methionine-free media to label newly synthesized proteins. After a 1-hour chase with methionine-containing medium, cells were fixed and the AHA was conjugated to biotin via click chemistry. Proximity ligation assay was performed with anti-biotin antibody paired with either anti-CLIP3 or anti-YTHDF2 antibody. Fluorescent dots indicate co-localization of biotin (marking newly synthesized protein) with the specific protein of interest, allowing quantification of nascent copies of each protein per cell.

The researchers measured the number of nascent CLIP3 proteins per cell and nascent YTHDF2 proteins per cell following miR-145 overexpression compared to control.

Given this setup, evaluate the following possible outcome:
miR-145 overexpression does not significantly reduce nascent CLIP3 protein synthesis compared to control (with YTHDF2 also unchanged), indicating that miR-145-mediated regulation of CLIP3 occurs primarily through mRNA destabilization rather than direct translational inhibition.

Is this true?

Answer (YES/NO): NO